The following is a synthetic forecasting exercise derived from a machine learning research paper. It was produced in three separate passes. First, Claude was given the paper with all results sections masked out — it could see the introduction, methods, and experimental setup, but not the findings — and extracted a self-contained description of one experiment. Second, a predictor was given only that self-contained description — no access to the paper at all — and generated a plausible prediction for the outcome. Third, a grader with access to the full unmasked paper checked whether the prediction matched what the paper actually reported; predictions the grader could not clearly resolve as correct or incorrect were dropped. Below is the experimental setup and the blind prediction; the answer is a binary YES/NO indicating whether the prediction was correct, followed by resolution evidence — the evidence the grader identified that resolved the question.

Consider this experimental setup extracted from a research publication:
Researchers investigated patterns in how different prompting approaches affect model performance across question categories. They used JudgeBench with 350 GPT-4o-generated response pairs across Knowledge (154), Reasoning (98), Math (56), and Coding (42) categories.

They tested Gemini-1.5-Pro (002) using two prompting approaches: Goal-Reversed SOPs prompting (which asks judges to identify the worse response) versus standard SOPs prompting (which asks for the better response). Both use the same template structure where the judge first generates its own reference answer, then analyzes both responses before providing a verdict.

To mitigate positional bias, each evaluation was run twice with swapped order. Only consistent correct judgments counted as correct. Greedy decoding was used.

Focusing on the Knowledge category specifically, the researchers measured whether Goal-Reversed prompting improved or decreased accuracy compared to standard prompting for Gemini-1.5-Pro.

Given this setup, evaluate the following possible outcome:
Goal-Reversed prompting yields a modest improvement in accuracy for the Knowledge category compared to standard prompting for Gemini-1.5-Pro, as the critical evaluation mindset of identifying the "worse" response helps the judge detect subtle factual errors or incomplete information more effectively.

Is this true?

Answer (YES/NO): NO